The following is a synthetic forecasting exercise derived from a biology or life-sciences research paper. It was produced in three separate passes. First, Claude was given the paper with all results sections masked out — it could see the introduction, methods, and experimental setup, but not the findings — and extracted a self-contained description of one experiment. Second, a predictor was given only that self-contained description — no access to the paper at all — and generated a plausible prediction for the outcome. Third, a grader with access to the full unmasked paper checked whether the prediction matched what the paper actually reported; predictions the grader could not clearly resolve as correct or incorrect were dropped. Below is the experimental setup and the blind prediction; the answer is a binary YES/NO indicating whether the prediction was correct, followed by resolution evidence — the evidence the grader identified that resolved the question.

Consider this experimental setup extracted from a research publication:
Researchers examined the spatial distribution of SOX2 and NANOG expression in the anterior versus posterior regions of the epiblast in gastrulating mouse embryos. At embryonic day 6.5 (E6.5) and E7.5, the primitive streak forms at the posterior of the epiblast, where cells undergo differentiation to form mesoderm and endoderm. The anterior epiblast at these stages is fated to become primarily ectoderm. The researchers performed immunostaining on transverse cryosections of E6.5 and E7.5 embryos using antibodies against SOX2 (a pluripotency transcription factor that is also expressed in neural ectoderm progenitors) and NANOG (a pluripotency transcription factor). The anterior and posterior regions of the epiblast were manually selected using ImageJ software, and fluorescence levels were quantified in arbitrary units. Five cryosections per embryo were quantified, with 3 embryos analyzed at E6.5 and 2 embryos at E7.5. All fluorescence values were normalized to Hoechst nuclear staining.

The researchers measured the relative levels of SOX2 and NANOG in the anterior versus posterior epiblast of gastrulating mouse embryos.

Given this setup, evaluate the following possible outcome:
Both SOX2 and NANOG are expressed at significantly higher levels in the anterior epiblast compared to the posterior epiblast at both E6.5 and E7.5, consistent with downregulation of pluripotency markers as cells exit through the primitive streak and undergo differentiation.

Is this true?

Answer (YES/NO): NO